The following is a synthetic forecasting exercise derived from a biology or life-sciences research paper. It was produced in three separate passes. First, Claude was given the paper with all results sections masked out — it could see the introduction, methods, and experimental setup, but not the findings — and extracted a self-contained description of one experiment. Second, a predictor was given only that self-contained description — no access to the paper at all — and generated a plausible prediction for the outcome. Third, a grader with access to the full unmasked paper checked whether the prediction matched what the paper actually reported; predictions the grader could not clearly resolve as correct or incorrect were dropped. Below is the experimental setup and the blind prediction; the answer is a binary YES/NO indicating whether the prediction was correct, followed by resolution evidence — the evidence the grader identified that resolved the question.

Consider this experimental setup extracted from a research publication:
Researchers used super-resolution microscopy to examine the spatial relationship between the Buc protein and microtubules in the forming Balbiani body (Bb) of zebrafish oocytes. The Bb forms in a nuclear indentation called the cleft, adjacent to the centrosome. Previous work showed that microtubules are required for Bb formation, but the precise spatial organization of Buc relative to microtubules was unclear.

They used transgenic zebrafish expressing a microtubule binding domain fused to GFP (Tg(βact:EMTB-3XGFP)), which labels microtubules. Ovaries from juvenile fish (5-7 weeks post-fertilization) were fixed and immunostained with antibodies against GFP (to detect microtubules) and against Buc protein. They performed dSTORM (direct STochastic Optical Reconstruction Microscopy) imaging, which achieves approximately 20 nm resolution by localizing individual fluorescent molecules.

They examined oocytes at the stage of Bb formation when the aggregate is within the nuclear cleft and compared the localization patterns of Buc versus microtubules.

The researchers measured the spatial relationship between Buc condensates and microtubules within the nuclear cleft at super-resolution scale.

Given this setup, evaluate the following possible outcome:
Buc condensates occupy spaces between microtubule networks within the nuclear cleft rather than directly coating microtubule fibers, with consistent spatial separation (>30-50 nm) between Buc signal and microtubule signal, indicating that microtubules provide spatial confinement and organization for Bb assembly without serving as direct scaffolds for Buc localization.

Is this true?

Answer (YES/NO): NO